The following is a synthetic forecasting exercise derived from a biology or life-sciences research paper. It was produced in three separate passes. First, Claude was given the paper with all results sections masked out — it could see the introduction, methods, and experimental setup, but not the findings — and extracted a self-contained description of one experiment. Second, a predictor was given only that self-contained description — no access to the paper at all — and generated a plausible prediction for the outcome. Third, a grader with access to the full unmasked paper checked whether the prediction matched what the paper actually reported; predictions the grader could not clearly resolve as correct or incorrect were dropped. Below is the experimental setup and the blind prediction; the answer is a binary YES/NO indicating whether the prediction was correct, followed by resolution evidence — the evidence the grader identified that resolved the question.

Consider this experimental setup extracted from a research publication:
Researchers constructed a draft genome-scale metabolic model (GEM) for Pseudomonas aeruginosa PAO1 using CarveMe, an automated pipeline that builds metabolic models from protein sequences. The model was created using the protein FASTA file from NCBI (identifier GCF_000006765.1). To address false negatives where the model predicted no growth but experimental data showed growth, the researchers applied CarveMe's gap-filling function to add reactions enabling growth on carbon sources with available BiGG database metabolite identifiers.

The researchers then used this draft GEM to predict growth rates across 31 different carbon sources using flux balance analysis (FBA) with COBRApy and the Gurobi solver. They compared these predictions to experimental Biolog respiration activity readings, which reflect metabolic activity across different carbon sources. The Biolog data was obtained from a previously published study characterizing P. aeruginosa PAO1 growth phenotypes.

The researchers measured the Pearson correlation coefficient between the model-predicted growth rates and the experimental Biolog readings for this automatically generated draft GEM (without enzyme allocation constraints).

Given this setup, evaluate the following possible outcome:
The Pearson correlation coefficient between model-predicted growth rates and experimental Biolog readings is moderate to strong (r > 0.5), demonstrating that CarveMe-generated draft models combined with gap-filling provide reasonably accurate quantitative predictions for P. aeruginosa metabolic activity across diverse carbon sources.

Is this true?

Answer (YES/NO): NO